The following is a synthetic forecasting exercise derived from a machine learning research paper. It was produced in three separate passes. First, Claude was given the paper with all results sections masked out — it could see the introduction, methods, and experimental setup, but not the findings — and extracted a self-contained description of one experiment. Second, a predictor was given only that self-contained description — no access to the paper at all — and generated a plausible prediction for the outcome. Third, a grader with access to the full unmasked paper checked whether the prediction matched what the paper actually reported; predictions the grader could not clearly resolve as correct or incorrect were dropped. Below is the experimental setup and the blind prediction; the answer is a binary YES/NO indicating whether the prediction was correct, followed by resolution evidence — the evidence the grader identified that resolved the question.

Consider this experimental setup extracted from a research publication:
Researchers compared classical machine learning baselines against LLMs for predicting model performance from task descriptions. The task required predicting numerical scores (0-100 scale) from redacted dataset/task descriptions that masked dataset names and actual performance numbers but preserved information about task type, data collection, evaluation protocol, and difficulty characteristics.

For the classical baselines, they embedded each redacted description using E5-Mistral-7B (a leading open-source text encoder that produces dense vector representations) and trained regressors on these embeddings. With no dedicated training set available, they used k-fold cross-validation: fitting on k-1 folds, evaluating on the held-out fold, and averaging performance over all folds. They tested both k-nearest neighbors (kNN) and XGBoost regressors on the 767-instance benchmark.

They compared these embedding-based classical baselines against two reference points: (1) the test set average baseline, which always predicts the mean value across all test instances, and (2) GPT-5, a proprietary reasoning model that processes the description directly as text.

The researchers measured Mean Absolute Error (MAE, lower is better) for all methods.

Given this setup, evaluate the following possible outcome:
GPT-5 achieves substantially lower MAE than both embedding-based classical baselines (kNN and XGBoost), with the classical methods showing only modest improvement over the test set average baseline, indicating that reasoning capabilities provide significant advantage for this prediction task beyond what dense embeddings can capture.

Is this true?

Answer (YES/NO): YES